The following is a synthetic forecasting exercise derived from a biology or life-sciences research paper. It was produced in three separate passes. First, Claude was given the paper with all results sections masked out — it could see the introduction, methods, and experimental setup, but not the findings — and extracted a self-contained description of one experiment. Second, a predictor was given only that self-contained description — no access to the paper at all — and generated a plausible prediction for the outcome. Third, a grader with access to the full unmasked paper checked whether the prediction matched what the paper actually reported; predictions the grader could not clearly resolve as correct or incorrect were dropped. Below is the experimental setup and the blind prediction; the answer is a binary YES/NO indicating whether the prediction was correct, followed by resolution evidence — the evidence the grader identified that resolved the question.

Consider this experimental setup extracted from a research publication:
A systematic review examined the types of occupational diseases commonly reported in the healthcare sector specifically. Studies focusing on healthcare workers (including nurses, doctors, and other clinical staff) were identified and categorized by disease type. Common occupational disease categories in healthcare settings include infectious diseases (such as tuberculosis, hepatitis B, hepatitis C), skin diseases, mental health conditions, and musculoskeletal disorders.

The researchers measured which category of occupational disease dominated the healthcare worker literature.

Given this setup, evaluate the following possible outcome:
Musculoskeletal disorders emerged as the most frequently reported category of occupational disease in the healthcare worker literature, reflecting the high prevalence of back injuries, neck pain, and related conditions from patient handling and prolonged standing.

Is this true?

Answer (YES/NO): NO